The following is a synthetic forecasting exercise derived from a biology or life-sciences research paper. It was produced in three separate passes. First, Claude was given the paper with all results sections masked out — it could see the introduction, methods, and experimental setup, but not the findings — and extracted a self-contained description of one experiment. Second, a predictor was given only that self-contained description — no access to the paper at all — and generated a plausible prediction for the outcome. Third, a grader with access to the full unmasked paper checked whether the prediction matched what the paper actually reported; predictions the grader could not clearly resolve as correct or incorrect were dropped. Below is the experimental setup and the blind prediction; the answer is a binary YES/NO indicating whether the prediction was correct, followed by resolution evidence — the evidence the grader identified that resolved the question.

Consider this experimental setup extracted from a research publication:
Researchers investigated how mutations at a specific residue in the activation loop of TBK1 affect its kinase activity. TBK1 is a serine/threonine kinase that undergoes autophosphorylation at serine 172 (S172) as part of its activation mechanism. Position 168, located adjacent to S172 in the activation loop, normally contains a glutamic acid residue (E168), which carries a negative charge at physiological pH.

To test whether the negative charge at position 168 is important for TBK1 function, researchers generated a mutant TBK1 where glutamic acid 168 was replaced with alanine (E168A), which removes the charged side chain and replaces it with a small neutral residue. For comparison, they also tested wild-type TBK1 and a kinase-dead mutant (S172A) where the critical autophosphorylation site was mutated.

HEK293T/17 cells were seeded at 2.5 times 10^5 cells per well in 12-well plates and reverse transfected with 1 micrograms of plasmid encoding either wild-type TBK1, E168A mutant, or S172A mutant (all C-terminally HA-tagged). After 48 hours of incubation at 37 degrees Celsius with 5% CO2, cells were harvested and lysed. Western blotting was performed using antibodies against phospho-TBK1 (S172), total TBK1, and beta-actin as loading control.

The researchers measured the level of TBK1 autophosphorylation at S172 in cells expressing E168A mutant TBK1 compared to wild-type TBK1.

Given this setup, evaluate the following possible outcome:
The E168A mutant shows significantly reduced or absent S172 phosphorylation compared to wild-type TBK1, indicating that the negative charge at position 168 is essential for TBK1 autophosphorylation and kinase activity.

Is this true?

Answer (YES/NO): YES